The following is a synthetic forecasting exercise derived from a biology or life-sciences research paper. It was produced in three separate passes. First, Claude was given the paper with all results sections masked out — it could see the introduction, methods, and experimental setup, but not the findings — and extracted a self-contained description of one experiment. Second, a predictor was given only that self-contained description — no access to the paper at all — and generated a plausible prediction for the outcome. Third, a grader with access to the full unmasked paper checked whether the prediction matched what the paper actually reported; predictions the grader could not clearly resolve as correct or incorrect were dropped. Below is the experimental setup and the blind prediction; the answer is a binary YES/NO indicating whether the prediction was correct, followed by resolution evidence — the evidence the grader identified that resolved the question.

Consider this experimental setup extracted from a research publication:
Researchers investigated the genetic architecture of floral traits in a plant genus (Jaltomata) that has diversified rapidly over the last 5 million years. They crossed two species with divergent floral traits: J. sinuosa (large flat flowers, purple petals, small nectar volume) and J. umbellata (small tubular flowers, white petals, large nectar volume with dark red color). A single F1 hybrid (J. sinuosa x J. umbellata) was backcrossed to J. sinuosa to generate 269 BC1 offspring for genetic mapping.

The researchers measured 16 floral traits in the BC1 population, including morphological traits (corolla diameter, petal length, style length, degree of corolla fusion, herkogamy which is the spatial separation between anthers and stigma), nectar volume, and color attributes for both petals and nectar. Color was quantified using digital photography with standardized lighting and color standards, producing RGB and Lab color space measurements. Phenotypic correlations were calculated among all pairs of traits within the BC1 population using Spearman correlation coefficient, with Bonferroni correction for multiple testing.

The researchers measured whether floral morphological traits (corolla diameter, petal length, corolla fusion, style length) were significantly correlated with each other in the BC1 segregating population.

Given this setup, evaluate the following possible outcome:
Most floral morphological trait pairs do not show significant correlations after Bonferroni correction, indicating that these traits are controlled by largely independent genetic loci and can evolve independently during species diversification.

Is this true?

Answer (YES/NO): NO